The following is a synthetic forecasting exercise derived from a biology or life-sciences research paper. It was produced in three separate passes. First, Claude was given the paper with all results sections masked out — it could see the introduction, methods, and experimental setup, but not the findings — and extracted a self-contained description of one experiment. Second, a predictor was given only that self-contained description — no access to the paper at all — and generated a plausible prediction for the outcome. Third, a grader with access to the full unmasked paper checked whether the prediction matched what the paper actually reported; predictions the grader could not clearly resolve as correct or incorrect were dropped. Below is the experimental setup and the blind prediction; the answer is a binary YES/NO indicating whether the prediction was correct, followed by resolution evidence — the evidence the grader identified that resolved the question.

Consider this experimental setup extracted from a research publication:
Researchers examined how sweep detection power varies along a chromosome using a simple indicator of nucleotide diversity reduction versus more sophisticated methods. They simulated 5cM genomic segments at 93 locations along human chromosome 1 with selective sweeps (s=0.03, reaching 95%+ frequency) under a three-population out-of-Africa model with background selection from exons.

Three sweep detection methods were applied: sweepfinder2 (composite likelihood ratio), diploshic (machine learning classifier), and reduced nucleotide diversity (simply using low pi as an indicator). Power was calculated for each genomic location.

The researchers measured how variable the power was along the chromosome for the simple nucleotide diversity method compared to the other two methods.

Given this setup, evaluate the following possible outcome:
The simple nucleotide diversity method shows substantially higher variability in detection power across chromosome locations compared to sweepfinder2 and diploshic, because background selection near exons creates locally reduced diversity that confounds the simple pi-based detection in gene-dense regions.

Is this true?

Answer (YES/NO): NO